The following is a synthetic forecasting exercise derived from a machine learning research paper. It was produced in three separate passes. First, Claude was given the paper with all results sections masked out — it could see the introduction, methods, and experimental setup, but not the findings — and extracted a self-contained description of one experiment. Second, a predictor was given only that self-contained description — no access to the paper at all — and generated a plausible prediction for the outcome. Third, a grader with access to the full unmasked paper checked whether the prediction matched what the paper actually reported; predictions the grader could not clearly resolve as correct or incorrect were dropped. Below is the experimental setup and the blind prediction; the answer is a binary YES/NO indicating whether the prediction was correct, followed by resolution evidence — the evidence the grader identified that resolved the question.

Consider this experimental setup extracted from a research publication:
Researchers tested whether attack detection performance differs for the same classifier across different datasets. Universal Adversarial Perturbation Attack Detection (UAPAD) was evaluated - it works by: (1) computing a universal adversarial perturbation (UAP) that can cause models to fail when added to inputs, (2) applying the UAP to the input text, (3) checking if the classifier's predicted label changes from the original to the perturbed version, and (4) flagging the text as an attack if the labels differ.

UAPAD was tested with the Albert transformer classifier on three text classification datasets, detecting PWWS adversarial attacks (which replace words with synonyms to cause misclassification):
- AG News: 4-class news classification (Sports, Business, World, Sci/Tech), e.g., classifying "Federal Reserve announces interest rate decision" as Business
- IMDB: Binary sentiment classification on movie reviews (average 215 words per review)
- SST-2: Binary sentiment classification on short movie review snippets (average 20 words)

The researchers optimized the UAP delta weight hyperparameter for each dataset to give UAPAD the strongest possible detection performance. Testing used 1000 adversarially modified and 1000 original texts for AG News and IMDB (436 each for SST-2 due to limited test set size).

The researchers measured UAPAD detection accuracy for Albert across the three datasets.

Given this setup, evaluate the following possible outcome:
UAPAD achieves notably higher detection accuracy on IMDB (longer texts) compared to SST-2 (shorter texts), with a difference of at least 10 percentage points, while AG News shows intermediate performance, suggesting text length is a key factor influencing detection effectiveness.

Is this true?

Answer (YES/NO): NO